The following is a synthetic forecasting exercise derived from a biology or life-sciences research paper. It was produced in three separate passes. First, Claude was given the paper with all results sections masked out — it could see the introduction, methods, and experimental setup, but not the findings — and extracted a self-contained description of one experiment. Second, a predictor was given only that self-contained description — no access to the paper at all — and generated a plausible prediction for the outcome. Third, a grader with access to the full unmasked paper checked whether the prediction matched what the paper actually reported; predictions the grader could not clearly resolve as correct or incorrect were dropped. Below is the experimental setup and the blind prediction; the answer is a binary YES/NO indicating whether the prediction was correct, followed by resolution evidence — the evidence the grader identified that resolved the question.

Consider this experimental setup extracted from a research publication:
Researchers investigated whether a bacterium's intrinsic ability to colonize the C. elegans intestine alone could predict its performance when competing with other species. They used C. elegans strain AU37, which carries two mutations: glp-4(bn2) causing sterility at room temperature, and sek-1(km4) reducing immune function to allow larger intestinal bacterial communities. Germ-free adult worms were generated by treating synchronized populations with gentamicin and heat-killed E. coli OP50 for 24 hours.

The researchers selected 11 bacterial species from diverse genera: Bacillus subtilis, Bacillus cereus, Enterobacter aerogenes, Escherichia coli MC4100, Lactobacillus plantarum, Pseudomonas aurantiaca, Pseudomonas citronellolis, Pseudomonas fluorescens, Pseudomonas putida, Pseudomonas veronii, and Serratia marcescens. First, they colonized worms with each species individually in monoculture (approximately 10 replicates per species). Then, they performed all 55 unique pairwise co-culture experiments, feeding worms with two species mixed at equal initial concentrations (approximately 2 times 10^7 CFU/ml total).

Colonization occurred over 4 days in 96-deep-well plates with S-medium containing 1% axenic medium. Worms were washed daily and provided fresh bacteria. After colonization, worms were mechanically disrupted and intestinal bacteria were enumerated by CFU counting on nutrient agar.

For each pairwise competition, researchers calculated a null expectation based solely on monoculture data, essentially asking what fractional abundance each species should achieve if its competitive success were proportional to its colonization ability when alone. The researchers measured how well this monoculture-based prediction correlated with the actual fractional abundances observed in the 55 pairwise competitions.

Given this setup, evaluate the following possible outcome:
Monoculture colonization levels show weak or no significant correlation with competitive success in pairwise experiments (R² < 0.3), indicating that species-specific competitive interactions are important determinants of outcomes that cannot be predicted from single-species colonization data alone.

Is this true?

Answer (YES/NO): NO